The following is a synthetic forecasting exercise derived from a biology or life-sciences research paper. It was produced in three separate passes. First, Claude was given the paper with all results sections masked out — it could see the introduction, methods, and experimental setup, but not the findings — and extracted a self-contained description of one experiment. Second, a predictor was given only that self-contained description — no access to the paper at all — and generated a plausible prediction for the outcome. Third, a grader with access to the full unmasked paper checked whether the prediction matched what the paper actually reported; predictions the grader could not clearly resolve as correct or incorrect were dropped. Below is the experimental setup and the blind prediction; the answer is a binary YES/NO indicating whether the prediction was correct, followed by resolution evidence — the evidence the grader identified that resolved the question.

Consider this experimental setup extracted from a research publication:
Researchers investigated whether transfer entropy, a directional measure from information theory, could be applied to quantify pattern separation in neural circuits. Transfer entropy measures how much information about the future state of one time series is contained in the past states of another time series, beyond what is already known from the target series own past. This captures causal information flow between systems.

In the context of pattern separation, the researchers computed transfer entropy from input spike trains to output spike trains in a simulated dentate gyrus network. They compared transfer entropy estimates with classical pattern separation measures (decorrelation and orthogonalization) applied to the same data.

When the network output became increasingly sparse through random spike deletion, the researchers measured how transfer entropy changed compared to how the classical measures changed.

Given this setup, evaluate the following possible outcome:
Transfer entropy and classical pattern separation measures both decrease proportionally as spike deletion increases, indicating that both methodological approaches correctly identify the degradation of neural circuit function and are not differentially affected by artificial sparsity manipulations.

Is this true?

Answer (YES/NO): NO